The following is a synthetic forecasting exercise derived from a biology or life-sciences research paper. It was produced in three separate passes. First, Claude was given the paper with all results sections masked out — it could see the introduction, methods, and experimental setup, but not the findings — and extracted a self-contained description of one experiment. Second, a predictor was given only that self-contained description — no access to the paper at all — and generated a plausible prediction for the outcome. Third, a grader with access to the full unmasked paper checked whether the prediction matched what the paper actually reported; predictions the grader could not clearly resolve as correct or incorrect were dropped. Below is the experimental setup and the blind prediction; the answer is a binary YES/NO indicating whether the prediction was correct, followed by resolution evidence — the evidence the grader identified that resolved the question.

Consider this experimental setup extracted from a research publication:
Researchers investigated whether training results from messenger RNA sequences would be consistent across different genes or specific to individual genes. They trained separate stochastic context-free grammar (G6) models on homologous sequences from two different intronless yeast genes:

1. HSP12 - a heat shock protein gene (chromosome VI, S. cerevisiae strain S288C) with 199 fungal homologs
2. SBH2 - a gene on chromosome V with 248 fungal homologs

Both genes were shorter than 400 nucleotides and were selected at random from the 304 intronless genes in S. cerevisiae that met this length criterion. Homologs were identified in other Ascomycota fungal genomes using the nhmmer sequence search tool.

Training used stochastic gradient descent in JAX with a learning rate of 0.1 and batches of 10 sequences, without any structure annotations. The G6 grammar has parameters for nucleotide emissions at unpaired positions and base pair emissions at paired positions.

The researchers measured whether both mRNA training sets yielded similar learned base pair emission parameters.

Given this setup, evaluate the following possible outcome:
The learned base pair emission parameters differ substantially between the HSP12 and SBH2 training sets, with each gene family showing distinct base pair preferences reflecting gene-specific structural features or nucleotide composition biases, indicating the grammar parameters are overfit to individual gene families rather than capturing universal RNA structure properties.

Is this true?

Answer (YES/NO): NO